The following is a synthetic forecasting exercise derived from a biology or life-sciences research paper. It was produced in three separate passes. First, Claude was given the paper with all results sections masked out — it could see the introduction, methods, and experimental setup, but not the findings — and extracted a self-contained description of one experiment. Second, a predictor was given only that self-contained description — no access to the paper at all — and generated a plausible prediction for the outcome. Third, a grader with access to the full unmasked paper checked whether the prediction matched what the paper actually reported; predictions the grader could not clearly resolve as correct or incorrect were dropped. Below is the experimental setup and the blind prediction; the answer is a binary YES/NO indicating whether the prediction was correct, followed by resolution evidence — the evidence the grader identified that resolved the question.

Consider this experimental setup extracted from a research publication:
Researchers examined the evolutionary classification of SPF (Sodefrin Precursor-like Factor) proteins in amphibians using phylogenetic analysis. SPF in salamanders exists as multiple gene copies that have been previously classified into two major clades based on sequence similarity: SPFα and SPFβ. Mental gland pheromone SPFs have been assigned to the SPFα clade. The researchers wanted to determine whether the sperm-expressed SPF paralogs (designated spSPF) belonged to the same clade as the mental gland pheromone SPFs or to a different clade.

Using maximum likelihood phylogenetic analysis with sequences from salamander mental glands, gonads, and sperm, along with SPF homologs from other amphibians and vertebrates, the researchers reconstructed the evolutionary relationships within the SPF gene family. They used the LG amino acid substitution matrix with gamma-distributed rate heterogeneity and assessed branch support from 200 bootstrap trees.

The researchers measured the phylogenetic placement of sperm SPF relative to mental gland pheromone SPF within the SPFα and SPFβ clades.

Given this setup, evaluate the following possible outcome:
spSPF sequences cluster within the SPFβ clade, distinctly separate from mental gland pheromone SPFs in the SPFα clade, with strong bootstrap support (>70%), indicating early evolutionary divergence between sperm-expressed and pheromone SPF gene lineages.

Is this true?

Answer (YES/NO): NO